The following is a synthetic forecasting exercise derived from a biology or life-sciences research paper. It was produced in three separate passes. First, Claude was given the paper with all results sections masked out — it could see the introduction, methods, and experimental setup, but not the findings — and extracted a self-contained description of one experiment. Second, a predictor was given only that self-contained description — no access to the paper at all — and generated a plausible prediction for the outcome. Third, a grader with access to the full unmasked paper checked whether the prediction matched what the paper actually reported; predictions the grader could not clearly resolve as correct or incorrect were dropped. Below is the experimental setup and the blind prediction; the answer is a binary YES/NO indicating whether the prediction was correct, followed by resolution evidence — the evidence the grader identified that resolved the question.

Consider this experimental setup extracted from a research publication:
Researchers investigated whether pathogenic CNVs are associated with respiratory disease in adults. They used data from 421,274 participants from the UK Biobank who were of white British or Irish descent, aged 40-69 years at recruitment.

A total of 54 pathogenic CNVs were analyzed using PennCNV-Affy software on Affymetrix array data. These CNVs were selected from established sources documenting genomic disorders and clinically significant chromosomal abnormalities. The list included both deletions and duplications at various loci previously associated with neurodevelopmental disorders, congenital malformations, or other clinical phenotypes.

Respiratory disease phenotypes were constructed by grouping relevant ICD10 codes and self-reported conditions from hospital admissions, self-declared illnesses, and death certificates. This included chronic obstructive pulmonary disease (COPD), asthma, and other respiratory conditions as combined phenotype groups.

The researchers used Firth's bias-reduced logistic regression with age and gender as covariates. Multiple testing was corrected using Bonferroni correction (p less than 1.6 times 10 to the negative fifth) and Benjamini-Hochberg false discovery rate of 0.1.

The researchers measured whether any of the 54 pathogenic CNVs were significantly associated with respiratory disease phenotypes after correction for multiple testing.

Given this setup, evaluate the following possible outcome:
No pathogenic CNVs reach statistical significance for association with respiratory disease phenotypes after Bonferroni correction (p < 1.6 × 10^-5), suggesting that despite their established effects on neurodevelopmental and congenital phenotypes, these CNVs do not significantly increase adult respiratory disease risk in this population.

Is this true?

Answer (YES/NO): NO